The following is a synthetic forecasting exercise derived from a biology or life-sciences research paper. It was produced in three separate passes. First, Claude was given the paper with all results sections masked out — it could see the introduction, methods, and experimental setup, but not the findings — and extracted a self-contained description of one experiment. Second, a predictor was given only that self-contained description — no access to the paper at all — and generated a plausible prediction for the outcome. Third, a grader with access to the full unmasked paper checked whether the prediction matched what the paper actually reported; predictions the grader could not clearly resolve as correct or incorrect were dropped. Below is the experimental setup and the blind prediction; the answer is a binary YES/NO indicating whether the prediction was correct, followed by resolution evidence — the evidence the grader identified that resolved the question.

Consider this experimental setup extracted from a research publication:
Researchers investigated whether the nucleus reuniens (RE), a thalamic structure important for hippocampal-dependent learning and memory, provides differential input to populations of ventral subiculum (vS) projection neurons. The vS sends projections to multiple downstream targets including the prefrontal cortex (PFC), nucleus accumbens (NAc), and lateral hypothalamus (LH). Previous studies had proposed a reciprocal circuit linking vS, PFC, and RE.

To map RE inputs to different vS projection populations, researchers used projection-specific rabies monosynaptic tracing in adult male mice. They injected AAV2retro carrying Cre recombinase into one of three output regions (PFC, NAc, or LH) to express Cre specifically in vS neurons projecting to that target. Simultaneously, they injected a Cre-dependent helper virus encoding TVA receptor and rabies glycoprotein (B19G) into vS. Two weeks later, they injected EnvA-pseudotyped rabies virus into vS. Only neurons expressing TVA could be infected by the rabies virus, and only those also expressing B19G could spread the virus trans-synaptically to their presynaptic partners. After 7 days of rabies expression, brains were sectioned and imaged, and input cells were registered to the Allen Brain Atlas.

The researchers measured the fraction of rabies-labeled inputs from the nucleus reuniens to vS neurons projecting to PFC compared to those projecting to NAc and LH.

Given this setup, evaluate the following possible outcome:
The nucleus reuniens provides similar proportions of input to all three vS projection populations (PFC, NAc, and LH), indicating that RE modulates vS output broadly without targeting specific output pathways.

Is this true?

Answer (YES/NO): NO